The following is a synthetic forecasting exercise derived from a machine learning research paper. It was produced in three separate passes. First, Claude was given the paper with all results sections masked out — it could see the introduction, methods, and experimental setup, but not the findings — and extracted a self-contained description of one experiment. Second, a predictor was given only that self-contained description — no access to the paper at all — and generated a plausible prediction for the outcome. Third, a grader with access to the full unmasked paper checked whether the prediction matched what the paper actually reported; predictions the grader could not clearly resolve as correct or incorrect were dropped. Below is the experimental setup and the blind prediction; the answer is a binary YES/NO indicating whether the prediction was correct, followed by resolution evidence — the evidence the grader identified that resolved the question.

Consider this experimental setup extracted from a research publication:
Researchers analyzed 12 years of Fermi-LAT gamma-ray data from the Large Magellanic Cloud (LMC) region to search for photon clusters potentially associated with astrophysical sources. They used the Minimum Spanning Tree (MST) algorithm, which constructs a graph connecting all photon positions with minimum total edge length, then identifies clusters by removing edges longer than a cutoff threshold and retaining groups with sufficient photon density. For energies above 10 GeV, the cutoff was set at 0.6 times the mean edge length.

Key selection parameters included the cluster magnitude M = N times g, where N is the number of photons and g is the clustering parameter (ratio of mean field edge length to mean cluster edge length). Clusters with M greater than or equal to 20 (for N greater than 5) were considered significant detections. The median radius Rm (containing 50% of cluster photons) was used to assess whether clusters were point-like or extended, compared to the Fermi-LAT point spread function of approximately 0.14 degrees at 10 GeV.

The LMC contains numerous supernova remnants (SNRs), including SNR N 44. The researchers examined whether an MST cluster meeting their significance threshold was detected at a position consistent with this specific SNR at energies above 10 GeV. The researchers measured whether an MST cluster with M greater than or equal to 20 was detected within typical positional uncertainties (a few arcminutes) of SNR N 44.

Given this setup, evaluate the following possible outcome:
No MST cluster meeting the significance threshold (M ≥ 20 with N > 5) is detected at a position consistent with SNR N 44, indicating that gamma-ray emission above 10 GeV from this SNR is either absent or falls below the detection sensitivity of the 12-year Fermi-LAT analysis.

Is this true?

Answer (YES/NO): NO